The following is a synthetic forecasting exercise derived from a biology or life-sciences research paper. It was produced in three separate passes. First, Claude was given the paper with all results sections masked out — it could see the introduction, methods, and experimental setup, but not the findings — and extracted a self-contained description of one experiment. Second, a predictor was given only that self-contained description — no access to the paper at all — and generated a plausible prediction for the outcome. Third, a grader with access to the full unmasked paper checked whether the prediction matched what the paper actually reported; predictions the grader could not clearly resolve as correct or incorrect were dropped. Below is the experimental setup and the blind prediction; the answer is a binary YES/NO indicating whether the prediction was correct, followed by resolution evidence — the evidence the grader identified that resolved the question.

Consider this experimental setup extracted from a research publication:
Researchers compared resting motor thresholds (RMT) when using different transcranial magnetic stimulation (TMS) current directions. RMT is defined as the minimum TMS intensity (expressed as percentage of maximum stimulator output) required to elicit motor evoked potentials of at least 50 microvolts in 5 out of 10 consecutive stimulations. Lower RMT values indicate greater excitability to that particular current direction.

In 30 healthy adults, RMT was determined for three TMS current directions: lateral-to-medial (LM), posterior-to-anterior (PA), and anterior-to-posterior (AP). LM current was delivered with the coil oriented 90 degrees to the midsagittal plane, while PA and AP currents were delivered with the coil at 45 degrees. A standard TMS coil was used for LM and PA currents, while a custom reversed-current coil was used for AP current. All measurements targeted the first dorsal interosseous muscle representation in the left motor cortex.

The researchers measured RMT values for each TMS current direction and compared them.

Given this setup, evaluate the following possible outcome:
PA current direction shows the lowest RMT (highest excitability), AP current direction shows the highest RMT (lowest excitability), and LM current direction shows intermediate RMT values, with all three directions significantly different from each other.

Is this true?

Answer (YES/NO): YES